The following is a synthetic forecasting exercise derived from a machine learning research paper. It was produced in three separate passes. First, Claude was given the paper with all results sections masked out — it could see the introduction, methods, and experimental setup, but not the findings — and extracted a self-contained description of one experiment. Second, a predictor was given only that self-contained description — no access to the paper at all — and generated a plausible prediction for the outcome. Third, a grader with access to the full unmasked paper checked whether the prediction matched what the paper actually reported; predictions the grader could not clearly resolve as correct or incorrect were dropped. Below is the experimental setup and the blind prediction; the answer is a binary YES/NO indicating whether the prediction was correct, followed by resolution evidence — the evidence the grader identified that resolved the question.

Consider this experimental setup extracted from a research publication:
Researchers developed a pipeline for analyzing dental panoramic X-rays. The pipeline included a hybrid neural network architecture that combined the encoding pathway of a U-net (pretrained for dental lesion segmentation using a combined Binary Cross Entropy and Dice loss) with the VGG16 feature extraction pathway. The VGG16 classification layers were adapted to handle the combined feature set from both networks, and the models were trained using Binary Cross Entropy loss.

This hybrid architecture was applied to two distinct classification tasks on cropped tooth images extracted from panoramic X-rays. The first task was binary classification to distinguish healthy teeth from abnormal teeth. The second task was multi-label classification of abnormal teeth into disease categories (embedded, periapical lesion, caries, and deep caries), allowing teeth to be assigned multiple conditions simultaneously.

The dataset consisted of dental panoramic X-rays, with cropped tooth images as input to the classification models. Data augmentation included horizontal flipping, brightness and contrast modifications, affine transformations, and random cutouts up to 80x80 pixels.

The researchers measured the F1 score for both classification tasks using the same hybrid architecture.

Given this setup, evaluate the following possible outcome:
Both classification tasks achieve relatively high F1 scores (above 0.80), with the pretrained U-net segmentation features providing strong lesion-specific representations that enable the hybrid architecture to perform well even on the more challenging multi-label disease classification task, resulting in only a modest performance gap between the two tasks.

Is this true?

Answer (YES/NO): NO